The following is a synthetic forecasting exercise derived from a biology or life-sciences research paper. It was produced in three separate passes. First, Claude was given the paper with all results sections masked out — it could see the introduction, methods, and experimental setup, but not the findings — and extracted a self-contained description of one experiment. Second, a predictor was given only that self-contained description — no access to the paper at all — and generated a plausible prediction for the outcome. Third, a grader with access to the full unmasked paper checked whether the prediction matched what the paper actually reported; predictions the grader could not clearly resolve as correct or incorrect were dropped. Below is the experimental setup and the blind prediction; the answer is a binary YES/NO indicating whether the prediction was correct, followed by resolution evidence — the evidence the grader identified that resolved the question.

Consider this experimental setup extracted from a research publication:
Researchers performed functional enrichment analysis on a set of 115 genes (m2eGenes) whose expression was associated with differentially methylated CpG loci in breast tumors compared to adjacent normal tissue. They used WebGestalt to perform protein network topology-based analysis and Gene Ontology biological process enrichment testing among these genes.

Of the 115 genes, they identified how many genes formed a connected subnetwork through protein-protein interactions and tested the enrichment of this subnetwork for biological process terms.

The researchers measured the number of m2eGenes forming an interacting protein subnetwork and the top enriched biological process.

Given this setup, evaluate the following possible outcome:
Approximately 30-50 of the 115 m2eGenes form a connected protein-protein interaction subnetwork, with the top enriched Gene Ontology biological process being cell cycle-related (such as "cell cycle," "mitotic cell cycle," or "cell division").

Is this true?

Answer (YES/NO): NO